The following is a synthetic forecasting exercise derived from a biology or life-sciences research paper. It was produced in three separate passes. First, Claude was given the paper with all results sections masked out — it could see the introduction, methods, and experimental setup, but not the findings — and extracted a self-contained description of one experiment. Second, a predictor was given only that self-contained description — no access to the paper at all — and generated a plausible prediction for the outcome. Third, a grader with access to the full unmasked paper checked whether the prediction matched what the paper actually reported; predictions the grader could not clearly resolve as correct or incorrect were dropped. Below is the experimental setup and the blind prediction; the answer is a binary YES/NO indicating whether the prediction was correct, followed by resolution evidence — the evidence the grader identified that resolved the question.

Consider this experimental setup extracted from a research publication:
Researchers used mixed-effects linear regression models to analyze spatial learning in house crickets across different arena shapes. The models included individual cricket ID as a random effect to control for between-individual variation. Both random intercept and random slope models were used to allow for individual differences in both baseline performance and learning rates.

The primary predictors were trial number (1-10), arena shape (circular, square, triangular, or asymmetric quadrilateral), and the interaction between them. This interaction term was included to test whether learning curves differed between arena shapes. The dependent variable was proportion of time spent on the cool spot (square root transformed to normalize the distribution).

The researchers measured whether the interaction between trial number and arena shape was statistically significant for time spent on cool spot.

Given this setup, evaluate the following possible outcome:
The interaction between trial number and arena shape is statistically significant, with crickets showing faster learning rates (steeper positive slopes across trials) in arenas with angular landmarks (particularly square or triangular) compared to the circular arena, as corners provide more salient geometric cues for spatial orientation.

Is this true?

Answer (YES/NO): NO